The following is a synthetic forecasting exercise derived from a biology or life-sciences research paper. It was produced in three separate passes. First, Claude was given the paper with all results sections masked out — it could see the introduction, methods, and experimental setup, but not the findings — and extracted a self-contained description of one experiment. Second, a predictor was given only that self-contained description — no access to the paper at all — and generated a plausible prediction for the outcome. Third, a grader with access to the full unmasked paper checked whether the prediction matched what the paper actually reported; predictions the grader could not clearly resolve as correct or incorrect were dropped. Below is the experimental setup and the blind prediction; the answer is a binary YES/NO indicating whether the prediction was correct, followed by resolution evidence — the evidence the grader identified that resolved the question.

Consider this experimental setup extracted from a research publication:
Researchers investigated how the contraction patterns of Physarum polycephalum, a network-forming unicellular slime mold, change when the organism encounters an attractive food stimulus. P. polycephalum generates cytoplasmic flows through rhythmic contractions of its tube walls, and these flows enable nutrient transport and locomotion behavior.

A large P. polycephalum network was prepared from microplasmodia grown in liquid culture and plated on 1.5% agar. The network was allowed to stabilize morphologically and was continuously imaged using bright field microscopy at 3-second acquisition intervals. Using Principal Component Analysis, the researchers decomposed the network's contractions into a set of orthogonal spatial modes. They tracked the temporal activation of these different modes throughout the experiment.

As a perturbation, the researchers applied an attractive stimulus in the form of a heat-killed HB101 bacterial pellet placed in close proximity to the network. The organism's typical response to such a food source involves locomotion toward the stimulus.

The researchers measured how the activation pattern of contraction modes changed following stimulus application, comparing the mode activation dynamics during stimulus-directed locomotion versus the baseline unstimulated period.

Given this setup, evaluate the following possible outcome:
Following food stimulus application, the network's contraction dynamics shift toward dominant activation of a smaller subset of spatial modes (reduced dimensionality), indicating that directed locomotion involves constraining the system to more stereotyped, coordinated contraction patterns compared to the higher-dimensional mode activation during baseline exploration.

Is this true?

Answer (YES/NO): YES